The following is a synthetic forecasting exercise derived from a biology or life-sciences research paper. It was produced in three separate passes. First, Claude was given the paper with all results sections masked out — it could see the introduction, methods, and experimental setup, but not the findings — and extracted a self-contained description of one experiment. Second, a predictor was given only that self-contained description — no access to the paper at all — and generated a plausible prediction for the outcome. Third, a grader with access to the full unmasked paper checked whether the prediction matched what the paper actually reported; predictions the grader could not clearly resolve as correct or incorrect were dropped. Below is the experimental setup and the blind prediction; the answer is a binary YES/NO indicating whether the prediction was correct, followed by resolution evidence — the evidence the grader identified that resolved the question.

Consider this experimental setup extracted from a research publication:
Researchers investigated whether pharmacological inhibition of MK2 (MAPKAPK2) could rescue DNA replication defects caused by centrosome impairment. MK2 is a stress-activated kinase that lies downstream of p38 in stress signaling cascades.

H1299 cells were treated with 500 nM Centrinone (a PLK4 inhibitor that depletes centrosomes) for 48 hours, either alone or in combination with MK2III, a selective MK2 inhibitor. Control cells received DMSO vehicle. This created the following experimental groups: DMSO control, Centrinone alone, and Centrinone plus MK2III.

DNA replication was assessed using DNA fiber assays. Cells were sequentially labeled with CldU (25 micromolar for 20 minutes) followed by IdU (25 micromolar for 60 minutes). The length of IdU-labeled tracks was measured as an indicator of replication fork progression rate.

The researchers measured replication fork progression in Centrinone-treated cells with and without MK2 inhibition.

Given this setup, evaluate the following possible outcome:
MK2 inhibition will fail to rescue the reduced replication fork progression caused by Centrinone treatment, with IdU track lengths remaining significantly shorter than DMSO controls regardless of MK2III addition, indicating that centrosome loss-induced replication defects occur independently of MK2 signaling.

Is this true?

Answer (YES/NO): NO